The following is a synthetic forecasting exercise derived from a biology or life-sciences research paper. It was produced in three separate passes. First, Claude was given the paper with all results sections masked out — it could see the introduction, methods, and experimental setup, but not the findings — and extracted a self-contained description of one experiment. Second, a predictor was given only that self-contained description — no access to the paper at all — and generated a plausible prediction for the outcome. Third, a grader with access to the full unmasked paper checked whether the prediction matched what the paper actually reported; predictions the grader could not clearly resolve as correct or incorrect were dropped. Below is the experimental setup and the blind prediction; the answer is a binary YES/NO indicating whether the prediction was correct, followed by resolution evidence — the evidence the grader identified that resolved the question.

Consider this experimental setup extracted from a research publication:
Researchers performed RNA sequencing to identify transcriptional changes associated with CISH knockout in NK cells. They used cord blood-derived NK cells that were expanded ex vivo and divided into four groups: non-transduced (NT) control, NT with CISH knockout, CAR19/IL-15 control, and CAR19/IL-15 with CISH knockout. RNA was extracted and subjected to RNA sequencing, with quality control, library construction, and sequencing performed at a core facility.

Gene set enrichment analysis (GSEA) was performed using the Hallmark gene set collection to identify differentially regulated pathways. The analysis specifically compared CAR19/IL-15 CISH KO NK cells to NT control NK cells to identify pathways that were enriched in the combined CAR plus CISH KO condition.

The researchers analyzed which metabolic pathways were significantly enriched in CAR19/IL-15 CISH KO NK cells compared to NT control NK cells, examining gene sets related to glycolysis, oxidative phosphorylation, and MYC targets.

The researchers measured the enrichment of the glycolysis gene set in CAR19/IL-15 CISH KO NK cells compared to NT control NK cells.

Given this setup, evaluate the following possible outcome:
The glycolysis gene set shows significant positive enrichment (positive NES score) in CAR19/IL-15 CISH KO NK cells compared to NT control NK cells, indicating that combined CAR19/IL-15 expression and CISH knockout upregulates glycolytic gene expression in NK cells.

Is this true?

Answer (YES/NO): YES